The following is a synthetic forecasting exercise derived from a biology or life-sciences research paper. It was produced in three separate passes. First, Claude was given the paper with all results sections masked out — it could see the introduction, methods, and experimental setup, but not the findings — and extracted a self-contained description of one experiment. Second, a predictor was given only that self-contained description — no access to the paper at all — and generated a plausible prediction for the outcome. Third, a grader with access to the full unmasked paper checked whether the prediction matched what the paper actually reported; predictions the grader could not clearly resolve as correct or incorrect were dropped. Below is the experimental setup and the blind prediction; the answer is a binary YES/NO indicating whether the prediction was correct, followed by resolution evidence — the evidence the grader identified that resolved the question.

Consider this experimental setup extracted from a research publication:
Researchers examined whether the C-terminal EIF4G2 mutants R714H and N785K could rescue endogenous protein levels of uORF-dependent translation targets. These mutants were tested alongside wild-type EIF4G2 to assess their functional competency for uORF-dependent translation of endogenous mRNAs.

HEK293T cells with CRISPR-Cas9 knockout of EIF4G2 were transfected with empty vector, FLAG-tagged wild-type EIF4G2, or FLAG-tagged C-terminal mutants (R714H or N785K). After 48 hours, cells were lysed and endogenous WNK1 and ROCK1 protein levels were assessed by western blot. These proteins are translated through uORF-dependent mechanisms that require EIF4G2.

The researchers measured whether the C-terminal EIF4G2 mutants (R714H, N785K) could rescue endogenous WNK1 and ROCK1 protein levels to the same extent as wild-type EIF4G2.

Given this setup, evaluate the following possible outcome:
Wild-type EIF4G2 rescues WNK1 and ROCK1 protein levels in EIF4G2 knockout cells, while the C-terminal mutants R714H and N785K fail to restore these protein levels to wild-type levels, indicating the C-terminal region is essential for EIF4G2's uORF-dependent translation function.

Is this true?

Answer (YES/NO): NO